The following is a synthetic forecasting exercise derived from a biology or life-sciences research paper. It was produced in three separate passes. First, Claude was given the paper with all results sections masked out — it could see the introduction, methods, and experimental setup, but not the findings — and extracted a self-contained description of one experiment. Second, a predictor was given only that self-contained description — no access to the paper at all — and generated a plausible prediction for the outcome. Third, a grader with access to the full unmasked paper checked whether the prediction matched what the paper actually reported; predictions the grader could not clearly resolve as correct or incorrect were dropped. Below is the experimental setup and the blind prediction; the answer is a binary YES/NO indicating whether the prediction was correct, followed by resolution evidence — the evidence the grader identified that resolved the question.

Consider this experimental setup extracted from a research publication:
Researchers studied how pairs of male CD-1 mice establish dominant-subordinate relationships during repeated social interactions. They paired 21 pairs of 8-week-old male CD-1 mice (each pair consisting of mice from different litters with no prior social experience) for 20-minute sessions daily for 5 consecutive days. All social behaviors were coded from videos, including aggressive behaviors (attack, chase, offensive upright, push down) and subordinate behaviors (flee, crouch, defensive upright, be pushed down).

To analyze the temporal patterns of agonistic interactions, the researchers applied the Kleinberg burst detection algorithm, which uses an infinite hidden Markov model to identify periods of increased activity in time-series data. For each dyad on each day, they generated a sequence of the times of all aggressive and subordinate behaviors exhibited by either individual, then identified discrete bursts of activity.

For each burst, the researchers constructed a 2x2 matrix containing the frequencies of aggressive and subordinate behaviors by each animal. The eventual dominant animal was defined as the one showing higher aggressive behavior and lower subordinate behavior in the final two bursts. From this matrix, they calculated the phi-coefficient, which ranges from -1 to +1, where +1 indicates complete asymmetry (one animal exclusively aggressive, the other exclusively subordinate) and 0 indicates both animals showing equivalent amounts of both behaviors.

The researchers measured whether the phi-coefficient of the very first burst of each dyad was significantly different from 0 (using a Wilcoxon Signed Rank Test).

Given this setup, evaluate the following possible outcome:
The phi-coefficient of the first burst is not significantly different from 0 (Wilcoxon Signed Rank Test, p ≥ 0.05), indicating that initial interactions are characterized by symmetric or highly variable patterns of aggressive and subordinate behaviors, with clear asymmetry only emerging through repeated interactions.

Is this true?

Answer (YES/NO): YES